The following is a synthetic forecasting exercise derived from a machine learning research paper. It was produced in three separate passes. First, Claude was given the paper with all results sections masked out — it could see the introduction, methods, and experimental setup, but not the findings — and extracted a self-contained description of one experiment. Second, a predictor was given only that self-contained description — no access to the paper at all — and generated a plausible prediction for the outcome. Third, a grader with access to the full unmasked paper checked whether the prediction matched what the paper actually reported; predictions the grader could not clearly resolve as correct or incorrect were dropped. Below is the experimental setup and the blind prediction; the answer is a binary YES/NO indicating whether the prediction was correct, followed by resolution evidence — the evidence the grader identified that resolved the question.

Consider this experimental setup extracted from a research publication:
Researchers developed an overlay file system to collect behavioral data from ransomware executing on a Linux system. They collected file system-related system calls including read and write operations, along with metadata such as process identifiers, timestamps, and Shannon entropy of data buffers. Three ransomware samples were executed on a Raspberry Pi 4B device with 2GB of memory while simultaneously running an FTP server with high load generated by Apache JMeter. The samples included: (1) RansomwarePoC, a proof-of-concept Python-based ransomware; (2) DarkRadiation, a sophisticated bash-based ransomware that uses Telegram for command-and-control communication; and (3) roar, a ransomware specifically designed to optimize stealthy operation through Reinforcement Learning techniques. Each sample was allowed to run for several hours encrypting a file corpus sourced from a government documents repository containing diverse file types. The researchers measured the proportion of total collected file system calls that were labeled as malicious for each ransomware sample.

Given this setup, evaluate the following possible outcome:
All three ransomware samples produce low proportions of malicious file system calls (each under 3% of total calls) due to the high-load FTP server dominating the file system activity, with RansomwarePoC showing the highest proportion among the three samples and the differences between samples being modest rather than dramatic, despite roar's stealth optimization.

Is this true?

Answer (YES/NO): NO